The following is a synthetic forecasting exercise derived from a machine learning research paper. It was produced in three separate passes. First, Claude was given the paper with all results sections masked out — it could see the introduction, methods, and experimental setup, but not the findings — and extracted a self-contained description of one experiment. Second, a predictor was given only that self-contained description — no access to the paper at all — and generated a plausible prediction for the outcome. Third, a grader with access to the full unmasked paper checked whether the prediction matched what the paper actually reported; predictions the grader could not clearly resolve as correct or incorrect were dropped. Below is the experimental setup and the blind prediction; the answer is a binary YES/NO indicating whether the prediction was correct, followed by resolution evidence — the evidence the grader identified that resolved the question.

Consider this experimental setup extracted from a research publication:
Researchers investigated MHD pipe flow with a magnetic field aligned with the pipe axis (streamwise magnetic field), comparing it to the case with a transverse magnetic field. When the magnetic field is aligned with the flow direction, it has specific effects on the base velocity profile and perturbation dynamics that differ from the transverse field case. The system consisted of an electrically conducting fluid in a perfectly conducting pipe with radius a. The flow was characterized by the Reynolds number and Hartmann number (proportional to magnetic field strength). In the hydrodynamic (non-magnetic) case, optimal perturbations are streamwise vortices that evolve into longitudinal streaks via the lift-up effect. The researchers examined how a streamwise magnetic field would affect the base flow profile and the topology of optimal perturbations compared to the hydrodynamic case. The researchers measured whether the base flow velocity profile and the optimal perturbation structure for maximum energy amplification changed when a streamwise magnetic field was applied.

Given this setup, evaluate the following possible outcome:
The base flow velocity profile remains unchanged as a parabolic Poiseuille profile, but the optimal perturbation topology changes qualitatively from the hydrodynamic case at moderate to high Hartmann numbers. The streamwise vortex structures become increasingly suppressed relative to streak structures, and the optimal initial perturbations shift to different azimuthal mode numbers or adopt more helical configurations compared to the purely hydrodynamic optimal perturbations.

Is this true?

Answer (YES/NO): NO